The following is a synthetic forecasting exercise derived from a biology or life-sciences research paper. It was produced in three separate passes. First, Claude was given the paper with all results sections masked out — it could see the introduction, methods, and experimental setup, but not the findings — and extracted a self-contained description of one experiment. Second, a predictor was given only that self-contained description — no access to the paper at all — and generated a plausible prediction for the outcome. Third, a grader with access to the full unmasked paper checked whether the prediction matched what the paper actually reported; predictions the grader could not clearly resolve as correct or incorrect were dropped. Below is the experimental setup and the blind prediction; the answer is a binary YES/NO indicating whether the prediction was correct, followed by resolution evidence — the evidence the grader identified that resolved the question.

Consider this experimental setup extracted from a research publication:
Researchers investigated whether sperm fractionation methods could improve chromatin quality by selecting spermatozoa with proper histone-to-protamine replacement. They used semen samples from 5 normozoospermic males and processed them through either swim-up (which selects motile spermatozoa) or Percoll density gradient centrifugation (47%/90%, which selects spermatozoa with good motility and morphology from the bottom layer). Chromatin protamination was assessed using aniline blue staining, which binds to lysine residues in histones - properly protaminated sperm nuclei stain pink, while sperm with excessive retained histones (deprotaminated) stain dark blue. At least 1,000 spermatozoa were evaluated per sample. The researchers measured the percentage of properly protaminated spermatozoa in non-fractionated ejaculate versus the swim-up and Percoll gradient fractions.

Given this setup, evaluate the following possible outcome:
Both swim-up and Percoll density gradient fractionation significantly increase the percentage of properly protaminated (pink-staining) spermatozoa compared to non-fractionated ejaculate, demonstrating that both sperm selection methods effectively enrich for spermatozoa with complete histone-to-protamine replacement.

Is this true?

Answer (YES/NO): YES